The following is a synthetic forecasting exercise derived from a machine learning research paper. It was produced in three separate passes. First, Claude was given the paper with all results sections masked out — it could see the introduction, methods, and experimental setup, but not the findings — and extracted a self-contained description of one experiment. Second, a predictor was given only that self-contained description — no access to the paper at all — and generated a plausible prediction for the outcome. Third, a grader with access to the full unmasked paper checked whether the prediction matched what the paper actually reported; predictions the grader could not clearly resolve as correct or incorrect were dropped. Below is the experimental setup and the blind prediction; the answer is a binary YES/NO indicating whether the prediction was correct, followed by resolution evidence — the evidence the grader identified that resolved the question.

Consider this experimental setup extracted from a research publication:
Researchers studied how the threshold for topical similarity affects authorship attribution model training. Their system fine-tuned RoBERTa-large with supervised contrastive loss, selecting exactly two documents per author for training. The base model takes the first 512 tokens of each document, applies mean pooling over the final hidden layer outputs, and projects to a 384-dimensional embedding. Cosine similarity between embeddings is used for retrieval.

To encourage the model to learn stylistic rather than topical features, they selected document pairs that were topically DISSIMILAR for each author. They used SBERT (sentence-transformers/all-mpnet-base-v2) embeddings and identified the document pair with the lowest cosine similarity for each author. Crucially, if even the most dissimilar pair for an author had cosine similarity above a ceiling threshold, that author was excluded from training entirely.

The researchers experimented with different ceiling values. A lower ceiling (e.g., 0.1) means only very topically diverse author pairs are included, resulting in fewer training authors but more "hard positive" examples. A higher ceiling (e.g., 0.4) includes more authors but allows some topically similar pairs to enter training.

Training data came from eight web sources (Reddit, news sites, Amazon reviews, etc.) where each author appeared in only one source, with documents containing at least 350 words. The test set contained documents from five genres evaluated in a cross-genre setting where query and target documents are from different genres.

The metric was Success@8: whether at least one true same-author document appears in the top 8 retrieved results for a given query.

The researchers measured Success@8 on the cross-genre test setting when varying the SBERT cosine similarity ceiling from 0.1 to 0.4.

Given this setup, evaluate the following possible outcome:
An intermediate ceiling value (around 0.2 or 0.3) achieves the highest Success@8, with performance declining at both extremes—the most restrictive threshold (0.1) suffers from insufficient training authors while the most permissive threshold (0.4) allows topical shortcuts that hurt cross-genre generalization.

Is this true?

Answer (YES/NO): NO